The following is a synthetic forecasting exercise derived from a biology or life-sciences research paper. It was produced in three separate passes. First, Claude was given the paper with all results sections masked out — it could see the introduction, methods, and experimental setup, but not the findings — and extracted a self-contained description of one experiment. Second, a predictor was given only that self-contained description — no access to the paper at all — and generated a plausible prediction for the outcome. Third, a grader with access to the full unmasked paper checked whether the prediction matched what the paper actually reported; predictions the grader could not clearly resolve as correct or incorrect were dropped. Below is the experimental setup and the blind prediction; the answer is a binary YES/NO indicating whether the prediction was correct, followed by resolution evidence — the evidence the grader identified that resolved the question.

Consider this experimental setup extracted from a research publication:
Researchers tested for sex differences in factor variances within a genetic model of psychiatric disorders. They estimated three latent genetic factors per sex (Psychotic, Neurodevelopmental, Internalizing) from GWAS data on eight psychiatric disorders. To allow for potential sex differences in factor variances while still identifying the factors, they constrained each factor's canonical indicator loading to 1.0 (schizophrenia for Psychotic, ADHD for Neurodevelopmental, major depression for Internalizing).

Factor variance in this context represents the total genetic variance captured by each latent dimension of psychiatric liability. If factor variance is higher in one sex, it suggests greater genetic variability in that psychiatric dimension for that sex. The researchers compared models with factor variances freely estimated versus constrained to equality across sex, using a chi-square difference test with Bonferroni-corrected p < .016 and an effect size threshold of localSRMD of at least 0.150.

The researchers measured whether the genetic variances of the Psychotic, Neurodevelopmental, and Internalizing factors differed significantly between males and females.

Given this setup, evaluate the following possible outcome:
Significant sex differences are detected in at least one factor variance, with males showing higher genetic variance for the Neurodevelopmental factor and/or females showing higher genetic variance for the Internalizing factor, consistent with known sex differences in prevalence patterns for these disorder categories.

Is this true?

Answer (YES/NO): NO